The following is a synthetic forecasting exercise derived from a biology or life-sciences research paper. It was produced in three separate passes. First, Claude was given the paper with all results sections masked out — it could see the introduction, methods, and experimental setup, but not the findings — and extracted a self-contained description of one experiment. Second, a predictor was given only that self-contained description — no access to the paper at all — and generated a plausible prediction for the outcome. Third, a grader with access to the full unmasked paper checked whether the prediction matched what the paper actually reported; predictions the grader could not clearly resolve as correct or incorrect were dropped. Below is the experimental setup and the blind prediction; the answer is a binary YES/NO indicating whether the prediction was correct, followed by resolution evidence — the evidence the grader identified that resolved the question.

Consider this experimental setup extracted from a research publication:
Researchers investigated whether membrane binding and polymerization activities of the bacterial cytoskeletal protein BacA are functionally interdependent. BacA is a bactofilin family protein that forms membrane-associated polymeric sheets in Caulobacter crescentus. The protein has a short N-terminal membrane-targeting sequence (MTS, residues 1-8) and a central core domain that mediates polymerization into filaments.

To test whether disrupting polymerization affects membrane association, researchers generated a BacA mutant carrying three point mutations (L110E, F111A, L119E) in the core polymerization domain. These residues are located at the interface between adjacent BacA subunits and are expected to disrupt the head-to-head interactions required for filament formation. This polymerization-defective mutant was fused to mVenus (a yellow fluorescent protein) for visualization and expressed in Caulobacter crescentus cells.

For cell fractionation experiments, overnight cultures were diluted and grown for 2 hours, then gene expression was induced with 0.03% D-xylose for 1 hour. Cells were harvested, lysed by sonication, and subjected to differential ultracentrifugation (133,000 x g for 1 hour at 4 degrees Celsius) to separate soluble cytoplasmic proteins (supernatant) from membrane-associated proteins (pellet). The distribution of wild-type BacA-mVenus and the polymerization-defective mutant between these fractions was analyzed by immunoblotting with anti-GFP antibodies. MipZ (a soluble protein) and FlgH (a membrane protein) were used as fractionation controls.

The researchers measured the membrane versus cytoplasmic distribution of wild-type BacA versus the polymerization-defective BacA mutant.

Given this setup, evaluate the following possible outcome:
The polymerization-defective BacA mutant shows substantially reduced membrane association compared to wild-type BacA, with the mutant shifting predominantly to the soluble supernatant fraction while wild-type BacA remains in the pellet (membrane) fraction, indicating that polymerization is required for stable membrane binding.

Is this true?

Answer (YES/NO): YES